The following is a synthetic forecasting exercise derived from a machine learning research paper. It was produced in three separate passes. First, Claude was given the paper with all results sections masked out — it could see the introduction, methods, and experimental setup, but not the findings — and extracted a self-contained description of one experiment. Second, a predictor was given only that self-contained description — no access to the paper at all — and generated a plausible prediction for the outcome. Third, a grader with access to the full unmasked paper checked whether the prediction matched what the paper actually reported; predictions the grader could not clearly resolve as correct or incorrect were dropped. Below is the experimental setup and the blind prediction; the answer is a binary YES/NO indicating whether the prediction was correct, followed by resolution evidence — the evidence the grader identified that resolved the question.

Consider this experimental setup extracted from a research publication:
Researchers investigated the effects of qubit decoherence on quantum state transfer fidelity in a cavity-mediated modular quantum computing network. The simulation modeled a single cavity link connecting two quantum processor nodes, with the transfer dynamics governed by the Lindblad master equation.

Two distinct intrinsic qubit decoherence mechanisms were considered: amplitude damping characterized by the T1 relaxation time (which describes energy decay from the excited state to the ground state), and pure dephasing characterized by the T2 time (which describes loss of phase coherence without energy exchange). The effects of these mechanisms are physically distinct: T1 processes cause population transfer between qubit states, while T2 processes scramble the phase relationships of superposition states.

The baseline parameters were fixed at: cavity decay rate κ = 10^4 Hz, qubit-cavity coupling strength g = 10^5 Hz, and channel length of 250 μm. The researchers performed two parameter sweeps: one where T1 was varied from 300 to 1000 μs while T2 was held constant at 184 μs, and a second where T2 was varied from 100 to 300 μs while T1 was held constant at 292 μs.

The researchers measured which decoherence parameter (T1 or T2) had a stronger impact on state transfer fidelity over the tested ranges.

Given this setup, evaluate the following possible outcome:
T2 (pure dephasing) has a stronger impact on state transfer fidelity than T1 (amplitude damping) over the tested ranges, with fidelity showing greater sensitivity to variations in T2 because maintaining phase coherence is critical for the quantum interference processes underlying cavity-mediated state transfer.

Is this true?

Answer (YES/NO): YES